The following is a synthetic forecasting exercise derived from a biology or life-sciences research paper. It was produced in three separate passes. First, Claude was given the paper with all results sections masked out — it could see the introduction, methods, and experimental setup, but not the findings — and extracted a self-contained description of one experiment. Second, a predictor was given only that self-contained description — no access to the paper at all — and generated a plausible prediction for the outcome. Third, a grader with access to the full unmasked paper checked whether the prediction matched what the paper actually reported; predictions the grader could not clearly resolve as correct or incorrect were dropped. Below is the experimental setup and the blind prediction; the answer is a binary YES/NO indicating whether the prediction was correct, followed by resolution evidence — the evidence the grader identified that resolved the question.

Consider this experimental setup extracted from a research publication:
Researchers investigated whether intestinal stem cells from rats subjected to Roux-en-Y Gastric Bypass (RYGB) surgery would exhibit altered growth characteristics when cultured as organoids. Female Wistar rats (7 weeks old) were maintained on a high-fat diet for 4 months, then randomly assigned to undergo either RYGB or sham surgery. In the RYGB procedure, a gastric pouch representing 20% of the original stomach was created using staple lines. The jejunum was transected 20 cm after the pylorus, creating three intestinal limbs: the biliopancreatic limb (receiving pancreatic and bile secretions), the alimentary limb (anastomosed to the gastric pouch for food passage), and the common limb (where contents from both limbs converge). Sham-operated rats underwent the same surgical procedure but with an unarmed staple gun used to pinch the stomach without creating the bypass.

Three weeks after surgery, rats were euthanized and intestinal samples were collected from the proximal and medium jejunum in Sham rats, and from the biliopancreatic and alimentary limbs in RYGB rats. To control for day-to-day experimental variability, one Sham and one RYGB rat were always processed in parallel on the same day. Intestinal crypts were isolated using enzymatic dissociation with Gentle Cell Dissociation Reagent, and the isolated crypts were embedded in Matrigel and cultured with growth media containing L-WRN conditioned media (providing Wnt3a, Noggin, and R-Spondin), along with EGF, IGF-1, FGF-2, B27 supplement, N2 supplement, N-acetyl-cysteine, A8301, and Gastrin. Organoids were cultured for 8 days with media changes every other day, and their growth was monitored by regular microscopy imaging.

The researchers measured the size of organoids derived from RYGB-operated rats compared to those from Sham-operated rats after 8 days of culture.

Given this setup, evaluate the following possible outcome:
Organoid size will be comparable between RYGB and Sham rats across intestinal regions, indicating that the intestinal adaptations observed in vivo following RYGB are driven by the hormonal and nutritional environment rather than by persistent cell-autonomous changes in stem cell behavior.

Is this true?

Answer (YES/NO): YES